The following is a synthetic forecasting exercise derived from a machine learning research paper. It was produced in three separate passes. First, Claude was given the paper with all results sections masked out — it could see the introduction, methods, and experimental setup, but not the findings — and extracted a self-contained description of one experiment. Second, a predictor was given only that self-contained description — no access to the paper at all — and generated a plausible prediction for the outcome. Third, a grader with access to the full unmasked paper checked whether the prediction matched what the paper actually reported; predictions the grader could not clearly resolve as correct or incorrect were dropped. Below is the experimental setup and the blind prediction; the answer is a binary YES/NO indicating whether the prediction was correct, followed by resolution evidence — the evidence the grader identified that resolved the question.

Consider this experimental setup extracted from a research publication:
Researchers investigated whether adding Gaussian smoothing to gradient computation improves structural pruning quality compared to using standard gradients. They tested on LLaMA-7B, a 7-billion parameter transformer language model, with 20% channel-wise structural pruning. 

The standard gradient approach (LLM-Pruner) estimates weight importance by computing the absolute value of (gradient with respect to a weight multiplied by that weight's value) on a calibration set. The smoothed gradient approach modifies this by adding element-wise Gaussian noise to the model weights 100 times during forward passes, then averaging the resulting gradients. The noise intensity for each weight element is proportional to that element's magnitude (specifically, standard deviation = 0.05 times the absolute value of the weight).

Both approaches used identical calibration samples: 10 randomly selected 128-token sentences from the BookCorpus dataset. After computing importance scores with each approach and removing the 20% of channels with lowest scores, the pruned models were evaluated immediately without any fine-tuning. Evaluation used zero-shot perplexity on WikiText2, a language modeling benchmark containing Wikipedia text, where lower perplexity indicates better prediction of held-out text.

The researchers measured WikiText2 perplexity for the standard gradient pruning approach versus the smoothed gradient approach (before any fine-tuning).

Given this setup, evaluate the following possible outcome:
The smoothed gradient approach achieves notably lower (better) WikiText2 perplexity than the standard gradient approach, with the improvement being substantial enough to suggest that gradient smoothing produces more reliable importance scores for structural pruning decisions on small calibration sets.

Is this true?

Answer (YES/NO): NO